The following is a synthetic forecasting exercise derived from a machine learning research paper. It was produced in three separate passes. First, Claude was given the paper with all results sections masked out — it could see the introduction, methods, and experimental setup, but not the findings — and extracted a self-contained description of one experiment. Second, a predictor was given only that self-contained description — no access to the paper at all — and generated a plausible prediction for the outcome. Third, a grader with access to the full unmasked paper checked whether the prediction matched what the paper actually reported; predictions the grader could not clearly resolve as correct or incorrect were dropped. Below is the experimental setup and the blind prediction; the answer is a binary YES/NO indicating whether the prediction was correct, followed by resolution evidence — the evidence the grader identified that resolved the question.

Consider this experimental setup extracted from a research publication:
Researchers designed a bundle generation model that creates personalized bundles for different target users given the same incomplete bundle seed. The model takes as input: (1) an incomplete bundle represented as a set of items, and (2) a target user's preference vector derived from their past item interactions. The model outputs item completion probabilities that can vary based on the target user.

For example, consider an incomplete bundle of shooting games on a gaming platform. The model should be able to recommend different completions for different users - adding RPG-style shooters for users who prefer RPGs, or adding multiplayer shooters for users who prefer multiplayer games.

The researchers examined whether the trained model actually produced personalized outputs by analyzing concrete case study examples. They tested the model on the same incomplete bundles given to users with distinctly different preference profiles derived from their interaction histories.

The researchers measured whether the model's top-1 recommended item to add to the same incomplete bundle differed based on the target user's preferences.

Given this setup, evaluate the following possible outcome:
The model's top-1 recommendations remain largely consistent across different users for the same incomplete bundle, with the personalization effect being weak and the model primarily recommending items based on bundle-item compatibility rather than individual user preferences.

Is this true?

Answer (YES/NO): NO